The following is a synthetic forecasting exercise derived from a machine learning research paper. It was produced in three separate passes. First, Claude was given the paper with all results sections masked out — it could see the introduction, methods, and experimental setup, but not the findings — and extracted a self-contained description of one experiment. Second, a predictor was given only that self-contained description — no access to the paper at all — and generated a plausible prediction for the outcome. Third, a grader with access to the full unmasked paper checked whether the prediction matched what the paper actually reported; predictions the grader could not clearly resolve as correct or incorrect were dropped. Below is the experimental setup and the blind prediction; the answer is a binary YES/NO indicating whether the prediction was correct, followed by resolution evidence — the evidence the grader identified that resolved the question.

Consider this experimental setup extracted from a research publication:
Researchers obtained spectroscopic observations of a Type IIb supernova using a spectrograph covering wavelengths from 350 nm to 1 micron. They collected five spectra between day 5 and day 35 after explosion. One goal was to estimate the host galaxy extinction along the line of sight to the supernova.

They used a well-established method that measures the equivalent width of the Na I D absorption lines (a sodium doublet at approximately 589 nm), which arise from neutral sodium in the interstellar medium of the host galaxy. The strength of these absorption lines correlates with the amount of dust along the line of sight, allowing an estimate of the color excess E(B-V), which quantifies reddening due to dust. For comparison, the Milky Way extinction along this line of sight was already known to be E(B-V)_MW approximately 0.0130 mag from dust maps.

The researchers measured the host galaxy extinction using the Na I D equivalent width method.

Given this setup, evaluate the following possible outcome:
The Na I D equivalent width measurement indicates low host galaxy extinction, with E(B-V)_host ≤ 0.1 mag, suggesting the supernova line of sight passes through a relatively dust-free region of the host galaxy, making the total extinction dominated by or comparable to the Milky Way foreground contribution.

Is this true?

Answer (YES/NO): YES